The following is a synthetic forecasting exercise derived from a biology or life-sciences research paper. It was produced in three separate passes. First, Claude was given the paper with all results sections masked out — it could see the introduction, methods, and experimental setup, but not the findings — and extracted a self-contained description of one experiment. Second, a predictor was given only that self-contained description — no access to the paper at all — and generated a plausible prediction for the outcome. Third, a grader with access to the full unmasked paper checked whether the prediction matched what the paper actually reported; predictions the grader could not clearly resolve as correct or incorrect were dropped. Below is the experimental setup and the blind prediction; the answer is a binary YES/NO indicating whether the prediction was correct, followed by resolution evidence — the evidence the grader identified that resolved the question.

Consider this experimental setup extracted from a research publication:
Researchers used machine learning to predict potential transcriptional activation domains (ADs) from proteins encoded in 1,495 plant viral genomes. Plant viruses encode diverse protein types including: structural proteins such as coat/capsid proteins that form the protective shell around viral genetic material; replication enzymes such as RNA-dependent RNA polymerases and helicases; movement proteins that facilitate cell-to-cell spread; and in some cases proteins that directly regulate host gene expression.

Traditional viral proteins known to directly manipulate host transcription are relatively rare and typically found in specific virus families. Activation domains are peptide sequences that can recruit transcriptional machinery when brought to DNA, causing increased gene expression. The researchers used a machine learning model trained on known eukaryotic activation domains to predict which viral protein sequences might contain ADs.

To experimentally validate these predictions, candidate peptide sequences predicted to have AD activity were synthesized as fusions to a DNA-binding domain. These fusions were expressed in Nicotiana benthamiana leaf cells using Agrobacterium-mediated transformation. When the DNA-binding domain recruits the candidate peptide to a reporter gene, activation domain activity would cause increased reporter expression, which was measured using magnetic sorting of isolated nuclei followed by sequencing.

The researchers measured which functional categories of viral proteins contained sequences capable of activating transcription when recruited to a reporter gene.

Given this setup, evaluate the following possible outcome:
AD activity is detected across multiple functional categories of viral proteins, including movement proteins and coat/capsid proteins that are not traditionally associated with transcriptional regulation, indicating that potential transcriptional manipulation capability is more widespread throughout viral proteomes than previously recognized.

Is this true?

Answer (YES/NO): NO